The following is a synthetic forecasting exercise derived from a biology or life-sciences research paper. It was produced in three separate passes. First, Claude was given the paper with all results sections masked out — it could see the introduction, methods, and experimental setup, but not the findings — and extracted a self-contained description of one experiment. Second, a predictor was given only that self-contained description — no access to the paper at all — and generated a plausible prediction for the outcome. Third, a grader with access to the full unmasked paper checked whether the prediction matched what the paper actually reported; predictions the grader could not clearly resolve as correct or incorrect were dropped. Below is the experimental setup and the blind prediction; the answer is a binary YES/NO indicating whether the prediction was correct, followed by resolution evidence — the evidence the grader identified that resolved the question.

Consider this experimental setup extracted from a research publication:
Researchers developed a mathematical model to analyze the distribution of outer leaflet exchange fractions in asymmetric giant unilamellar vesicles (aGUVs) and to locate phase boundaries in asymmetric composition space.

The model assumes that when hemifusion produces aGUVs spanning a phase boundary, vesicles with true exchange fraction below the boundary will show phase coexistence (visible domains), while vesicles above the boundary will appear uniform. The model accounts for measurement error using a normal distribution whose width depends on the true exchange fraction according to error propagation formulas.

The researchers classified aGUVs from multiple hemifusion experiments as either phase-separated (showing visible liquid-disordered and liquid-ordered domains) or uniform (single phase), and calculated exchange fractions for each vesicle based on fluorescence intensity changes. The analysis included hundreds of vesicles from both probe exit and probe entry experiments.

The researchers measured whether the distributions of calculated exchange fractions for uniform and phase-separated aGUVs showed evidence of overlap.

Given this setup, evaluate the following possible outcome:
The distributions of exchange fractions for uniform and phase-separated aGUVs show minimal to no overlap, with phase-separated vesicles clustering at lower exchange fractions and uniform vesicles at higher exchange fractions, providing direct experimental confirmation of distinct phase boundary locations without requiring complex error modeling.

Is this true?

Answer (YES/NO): NO